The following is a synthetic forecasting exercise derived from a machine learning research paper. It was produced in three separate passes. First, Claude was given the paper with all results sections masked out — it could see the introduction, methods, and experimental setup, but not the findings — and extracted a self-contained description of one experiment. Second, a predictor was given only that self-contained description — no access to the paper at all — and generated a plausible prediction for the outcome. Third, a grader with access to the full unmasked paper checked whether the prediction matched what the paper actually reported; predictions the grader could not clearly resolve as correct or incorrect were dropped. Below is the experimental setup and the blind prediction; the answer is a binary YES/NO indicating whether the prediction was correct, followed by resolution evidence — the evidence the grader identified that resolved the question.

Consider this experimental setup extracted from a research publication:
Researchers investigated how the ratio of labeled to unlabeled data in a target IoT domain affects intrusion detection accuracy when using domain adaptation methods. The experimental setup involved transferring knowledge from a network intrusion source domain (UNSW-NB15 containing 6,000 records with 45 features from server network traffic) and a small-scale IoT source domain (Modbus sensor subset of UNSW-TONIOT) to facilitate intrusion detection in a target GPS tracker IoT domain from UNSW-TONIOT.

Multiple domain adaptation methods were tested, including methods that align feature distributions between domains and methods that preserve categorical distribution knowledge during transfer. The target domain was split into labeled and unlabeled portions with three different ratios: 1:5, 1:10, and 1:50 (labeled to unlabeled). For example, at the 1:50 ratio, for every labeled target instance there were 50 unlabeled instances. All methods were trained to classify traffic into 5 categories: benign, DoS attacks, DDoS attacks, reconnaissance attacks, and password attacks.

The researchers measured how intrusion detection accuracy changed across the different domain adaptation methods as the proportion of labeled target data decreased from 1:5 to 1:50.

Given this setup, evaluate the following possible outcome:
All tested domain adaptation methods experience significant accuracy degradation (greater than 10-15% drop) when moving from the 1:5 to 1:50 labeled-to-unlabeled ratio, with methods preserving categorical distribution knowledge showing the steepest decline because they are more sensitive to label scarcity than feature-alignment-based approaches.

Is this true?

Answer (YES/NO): NO